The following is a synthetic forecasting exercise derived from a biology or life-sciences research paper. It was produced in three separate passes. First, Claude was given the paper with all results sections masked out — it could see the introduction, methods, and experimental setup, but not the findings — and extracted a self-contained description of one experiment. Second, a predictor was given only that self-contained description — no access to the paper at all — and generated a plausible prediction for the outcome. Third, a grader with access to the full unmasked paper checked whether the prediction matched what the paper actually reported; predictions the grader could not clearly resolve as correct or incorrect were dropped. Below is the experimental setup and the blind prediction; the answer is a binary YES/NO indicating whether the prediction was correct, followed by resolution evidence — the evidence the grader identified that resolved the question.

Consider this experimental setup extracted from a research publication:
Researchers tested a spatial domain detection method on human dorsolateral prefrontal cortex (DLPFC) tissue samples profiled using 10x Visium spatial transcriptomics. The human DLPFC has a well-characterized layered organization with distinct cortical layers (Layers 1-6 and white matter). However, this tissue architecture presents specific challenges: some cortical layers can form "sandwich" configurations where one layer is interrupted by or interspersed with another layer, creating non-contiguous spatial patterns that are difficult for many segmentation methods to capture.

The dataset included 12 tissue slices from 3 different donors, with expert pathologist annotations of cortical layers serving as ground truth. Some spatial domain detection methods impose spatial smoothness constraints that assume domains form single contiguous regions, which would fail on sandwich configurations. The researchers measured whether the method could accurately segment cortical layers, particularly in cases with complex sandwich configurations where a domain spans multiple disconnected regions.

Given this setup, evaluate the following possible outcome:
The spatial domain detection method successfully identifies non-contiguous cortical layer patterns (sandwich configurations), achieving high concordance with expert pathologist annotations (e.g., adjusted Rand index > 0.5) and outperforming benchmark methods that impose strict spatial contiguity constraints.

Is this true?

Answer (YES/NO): YES